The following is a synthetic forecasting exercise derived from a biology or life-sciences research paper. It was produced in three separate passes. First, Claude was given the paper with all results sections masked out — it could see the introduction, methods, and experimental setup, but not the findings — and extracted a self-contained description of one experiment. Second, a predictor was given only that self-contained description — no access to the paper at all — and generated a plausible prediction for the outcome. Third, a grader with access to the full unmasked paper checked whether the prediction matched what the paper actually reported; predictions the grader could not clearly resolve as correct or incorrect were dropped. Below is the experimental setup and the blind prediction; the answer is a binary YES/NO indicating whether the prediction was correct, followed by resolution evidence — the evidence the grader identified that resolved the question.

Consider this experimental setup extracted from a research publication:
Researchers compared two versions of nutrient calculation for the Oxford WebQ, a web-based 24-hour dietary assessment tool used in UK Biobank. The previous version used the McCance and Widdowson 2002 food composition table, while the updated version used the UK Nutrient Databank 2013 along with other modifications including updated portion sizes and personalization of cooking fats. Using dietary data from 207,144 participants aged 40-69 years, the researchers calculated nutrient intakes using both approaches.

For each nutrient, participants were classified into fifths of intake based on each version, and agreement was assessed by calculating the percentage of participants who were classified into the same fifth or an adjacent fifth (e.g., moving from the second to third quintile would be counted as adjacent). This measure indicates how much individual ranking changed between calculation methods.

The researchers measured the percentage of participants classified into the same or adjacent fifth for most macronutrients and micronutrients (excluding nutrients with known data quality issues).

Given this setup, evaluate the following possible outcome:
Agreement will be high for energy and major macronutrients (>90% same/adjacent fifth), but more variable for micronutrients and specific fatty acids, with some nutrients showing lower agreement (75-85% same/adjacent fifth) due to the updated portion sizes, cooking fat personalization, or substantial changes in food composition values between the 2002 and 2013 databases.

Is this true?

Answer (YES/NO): YES